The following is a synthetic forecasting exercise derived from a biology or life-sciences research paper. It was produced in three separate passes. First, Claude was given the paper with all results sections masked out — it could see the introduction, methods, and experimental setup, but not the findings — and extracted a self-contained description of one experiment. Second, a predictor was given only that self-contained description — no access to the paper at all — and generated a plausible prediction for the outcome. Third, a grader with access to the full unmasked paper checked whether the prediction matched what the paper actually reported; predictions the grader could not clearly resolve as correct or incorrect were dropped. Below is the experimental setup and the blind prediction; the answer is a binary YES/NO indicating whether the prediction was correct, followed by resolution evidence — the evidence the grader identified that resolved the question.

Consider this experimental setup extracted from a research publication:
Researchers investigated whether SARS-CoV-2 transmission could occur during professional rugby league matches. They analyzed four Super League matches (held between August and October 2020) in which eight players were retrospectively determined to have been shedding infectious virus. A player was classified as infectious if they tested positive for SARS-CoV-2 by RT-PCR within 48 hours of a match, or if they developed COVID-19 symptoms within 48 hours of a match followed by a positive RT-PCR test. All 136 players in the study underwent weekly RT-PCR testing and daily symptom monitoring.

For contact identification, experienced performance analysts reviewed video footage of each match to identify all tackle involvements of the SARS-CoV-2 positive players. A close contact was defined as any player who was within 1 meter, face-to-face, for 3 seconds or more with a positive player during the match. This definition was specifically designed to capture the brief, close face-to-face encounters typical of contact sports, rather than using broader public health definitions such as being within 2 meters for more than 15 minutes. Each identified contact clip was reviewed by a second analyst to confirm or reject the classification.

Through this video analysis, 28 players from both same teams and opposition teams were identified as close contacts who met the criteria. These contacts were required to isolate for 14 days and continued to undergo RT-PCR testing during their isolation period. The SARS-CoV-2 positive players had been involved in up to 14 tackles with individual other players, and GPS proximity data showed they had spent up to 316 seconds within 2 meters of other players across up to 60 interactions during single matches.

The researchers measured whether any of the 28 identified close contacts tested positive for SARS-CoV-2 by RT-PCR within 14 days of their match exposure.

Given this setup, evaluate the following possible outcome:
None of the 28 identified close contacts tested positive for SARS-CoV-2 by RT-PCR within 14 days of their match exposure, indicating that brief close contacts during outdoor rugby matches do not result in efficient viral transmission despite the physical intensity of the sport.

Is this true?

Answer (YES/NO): NO